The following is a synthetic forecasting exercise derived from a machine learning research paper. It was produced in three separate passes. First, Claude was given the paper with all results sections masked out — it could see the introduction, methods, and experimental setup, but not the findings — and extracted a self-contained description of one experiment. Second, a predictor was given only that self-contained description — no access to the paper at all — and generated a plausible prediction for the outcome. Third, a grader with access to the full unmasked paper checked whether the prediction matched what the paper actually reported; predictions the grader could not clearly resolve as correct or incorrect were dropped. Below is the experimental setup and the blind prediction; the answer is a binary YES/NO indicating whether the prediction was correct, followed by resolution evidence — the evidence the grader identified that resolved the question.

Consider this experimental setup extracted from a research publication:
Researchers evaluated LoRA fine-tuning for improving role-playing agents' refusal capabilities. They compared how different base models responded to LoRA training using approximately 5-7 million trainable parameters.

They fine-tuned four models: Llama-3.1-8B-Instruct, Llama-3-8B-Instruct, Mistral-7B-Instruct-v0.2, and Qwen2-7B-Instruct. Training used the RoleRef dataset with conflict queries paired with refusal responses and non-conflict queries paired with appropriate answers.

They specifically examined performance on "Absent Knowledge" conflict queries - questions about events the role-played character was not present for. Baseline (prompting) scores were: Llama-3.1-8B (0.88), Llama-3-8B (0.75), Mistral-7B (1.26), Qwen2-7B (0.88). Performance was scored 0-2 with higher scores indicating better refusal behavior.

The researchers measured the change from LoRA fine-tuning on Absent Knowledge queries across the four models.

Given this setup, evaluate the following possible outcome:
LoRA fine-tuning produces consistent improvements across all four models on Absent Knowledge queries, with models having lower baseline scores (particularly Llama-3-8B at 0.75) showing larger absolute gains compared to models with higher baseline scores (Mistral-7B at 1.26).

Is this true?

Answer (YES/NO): NO